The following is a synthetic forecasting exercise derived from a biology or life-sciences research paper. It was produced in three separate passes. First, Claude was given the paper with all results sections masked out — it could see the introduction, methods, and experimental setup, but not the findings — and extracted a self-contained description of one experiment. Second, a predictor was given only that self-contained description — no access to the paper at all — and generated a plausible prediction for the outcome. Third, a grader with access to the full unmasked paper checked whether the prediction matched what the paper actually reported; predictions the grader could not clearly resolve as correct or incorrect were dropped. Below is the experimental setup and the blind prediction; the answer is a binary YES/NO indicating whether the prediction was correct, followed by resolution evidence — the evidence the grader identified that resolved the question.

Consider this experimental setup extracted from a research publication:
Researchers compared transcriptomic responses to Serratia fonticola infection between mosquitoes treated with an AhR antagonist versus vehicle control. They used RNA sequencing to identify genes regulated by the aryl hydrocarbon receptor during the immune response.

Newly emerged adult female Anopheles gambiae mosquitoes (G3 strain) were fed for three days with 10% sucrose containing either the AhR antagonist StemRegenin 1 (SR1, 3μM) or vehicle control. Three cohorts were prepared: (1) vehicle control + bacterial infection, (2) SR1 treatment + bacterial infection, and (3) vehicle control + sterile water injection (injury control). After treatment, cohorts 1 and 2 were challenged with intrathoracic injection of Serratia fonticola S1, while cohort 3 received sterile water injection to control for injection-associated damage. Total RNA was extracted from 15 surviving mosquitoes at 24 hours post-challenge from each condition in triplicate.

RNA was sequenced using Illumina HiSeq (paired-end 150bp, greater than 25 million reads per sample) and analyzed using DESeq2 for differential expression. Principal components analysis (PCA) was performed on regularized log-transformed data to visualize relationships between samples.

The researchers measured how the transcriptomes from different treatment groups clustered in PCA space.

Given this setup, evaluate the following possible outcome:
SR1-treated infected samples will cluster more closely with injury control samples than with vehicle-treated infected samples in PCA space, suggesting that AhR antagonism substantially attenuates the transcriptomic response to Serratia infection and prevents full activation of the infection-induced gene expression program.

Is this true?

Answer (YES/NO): NO